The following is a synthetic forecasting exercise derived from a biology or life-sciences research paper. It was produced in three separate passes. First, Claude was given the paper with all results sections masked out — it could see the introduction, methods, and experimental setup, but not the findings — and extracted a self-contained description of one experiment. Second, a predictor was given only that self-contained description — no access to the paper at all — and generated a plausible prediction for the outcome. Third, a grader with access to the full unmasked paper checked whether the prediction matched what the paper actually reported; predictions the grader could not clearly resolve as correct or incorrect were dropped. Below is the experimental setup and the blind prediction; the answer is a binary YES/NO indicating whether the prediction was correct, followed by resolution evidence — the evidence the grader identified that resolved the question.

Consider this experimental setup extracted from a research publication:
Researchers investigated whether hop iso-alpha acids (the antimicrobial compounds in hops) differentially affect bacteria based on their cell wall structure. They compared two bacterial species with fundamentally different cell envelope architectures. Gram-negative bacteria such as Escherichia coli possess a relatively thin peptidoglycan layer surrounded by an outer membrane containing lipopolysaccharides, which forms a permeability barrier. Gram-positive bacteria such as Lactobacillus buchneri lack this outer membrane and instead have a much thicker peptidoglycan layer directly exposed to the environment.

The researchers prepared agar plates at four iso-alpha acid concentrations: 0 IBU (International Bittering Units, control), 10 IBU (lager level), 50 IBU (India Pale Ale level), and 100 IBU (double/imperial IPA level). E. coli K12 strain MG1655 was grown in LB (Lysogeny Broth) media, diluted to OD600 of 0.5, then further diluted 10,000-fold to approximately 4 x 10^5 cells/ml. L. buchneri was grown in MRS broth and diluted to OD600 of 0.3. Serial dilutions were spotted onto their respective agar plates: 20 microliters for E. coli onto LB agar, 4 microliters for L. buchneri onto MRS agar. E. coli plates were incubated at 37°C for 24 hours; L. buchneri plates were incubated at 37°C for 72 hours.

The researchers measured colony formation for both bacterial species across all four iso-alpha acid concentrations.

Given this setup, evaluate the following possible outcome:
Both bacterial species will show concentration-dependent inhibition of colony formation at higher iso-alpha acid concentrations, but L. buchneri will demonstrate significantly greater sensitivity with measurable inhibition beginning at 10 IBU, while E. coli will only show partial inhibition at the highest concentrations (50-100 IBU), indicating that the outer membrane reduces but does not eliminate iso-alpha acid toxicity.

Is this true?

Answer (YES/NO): NO